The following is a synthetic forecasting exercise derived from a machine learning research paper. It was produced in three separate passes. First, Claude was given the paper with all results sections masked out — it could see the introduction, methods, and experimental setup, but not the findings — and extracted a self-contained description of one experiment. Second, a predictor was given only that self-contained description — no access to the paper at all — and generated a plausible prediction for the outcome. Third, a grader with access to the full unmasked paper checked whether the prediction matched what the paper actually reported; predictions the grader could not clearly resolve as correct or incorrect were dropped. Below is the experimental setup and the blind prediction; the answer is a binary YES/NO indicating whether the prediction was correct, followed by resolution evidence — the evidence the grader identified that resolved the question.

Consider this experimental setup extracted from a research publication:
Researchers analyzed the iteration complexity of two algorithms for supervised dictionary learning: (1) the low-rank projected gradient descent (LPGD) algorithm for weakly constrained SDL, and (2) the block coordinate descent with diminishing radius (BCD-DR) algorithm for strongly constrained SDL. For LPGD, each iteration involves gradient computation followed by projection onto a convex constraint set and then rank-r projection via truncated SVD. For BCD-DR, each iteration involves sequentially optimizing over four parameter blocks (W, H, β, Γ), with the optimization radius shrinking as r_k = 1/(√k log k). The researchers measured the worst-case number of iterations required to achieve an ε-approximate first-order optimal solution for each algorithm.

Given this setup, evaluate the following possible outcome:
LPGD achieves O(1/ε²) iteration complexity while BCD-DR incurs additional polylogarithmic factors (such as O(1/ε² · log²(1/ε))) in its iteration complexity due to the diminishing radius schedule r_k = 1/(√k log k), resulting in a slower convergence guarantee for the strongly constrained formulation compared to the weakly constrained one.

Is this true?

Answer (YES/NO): NO